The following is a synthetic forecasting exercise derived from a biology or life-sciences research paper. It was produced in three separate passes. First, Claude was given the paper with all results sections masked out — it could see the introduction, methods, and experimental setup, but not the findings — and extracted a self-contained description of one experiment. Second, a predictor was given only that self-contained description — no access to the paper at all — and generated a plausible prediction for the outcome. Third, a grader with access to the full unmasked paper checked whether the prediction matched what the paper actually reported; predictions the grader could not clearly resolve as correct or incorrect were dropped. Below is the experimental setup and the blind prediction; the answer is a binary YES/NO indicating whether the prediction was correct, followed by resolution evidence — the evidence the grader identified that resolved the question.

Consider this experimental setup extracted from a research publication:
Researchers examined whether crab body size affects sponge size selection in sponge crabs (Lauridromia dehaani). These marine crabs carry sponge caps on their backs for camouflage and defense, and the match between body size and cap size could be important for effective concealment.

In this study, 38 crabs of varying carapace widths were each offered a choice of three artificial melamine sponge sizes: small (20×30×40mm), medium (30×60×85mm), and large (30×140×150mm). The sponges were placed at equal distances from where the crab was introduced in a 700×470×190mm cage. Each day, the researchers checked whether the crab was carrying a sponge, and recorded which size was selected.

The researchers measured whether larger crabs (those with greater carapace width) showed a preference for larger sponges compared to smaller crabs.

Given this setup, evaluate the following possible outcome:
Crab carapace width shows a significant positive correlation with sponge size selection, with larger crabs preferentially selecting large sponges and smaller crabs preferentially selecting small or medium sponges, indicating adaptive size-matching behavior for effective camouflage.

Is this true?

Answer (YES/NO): NO